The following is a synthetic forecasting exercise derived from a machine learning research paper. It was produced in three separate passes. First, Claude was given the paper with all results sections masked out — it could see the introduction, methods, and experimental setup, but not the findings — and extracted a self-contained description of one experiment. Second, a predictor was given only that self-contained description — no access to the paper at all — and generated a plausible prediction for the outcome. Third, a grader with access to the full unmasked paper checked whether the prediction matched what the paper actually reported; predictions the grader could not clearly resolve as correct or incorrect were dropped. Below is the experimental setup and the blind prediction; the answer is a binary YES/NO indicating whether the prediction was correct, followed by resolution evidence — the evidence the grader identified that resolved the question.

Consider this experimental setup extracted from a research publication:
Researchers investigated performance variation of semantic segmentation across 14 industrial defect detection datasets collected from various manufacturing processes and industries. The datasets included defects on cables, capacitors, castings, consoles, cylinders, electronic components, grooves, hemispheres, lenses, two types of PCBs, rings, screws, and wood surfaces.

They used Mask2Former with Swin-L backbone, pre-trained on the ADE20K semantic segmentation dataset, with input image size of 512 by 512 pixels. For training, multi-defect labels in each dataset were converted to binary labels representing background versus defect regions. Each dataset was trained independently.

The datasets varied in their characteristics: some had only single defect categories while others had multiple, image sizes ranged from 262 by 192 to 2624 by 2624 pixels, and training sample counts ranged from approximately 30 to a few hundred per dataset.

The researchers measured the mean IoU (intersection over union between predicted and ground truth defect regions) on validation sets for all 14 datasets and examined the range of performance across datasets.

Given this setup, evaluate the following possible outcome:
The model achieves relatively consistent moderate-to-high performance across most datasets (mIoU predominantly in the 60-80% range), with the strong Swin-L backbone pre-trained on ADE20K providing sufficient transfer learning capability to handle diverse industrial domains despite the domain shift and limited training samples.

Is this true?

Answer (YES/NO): NO